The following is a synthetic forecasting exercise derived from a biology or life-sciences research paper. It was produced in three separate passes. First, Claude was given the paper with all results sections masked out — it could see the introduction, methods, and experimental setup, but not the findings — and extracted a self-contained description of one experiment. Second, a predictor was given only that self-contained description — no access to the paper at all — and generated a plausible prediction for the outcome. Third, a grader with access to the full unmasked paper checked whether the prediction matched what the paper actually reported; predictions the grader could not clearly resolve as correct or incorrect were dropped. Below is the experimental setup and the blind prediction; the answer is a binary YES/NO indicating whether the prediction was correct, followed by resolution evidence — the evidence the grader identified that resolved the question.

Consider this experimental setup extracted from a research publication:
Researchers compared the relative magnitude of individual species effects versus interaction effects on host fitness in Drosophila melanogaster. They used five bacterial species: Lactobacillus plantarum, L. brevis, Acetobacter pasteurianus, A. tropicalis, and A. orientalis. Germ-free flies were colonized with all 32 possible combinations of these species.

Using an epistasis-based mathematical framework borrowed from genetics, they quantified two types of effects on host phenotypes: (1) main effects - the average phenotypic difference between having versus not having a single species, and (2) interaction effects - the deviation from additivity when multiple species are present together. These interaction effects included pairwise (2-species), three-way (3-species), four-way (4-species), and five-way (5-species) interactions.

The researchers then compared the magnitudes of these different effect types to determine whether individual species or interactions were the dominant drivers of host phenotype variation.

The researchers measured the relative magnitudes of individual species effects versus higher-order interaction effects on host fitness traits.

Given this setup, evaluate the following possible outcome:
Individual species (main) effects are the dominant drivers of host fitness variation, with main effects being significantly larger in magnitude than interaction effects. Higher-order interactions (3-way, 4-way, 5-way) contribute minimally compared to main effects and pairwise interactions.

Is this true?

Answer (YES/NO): NO